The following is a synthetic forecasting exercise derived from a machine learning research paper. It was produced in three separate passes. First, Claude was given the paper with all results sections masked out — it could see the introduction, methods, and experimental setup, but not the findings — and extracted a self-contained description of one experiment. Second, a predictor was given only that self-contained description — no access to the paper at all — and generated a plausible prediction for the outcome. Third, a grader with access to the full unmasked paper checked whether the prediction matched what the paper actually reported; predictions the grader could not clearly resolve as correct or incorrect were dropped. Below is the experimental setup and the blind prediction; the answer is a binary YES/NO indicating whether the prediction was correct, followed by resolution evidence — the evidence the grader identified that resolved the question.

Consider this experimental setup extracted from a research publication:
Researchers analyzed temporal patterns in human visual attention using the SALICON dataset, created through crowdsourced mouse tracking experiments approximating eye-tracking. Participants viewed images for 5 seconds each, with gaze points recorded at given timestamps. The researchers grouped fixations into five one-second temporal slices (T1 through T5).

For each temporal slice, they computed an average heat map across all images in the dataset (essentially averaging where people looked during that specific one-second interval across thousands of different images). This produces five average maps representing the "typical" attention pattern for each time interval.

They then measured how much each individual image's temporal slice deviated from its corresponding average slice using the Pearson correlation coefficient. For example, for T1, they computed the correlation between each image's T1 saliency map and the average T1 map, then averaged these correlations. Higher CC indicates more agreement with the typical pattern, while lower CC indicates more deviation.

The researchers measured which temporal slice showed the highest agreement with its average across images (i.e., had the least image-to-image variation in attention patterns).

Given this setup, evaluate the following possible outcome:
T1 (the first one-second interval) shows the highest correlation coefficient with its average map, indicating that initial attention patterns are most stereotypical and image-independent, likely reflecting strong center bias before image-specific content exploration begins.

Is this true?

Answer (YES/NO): YES